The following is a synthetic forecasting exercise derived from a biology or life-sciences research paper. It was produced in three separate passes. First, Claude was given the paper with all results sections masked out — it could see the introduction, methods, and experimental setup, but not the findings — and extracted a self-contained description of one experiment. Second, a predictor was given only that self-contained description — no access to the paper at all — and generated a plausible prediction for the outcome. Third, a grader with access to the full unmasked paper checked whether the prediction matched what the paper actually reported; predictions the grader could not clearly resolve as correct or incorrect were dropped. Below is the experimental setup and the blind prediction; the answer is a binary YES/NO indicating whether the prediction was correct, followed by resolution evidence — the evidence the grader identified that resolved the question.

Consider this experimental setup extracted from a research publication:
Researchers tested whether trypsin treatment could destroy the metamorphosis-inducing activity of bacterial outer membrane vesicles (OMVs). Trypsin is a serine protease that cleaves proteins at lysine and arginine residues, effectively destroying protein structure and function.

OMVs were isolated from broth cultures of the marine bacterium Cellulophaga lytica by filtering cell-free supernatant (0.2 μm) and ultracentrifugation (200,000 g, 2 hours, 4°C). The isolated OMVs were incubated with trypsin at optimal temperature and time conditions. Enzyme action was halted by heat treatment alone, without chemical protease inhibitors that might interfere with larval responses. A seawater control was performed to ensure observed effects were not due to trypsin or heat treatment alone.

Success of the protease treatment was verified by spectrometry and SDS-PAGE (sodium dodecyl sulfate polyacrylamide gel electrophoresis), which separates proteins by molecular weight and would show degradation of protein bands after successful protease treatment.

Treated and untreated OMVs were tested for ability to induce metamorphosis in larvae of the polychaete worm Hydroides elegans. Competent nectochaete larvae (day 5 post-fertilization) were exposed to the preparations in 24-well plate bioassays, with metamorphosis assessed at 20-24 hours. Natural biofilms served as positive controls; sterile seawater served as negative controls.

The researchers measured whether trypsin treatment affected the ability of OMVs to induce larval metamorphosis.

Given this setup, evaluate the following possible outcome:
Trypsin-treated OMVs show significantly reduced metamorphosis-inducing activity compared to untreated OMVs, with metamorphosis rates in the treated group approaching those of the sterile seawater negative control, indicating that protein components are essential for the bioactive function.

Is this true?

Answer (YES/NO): NO